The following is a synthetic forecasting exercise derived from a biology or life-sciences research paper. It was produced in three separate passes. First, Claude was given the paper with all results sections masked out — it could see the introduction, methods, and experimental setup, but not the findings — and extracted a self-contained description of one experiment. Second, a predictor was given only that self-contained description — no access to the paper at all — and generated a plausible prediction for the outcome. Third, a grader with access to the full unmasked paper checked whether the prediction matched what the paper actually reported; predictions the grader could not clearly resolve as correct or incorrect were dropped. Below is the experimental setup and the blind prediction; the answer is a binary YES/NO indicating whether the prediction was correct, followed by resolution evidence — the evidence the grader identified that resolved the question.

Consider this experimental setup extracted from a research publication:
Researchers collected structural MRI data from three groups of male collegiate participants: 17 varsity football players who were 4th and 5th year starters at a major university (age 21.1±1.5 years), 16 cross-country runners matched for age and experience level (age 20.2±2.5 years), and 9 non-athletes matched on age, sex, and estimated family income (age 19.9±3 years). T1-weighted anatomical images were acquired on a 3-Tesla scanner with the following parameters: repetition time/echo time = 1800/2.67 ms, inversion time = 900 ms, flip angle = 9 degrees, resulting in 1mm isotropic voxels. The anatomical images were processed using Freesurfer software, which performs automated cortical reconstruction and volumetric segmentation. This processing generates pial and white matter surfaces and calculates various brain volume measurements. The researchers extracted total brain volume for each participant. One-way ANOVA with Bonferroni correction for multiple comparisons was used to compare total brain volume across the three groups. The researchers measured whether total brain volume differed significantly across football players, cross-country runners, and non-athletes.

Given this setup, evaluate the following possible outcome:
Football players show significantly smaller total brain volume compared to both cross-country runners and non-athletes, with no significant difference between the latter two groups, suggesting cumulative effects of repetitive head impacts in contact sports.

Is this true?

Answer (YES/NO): NO